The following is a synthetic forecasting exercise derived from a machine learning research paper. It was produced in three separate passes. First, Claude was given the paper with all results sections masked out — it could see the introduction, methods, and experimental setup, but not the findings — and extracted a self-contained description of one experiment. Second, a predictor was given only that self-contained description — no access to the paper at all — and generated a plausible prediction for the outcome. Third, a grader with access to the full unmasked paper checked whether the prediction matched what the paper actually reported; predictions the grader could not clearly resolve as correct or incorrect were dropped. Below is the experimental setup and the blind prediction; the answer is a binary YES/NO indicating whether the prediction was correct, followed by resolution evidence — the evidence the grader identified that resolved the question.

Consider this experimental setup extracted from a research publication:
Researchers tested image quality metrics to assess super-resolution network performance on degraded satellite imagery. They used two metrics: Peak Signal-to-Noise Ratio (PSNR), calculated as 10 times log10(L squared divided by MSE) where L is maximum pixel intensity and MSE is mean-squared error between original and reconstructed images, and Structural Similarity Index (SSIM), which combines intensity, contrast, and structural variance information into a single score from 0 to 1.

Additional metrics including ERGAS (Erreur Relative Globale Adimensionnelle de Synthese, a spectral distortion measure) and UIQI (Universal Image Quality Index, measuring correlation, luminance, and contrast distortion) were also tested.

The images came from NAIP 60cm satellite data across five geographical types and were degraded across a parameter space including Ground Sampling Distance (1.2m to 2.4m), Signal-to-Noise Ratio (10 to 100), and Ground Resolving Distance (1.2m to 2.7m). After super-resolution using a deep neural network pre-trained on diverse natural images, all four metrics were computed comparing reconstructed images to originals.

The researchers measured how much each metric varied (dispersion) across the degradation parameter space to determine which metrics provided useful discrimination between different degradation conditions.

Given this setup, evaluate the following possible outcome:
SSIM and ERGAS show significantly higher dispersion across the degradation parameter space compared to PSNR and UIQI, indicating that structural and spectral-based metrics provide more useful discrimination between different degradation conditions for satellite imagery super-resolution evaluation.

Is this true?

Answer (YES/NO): NO